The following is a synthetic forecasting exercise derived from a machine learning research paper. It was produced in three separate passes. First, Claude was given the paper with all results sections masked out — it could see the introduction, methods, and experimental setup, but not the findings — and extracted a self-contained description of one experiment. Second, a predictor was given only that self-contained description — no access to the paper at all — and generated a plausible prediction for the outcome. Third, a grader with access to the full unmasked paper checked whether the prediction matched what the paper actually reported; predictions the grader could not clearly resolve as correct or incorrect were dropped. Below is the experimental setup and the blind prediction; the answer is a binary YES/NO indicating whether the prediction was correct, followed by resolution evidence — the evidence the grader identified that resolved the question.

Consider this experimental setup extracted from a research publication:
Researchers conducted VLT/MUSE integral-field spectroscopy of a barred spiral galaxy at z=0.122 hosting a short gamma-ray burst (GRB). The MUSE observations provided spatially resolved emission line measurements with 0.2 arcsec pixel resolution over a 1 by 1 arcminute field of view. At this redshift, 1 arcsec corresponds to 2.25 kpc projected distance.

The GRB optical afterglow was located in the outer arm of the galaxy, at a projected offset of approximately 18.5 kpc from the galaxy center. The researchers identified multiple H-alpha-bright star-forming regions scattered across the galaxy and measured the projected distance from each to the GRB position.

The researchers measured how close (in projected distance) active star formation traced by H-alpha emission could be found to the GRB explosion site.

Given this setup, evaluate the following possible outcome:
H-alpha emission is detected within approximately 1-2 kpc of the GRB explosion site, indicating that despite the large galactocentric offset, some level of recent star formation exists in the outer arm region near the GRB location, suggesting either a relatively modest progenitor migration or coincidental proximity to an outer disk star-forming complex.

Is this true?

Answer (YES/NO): NO